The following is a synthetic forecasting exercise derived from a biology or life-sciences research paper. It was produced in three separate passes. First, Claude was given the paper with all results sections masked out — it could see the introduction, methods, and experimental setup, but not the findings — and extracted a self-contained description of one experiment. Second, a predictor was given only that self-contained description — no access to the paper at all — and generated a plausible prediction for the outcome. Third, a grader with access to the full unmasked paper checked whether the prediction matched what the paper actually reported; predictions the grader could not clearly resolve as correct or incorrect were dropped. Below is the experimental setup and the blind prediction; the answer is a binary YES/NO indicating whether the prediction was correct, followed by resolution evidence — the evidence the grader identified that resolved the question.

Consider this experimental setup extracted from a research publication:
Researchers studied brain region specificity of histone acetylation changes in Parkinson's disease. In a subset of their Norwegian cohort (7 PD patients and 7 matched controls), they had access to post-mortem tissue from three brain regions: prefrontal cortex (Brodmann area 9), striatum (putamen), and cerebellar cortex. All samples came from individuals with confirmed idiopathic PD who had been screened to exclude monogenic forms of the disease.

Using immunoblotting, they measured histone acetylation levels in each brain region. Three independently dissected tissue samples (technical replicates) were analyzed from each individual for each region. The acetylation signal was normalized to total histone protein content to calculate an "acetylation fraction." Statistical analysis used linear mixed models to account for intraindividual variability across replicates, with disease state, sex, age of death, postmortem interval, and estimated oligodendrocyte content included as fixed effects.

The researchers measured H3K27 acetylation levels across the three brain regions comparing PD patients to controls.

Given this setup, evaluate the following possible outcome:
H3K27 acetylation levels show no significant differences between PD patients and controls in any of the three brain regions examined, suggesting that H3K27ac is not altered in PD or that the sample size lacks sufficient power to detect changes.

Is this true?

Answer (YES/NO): NO